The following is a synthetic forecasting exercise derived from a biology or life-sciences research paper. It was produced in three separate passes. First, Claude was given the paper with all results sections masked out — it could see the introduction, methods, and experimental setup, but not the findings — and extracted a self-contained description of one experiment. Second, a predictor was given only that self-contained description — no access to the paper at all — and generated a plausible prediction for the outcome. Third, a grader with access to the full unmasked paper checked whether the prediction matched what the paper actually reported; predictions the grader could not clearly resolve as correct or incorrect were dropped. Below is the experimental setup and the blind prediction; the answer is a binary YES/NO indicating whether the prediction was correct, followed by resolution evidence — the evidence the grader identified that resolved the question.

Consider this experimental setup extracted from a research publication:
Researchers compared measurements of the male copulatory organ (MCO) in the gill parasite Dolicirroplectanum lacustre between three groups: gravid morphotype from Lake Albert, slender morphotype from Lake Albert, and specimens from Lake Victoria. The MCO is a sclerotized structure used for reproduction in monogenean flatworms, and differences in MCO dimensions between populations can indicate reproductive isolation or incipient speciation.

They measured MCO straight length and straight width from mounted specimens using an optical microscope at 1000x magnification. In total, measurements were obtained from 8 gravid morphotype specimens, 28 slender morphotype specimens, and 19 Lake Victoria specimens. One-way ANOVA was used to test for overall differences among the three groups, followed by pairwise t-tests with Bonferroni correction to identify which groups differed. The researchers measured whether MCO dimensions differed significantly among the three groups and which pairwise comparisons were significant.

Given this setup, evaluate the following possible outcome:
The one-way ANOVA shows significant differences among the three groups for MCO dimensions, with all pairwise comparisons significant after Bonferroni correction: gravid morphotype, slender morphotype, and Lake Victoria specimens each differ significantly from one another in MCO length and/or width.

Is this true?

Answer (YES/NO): YES